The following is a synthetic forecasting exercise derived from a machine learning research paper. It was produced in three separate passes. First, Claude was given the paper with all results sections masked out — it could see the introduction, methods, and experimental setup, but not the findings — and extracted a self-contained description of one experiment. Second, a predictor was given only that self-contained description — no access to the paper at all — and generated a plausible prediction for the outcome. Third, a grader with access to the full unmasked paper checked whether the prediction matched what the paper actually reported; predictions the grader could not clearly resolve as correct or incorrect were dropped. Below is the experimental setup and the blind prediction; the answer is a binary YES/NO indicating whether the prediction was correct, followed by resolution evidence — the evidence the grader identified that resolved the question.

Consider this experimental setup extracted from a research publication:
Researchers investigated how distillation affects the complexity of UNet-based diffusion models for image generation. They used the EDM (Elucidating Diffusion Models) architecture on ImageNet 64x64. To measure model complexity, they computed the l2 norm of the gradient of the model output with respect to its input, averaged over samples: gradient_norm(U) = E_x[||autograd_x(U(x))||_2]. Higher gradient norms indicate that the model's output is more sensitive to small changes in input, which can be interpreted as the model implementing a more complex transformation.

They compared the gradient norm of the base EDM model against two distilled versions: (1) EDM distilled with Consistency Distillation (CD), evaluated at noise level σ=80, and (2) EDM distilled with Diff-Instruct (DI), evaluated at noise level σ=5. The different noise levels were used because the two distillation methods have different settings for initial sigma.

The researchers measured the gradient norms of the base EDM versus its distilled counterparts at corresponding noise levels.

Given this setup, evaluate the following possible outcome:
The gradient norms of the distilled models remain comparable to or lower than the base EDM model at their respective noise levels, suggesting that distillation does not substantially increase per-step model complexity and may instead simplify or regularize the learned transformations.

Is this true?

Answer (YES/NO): NO